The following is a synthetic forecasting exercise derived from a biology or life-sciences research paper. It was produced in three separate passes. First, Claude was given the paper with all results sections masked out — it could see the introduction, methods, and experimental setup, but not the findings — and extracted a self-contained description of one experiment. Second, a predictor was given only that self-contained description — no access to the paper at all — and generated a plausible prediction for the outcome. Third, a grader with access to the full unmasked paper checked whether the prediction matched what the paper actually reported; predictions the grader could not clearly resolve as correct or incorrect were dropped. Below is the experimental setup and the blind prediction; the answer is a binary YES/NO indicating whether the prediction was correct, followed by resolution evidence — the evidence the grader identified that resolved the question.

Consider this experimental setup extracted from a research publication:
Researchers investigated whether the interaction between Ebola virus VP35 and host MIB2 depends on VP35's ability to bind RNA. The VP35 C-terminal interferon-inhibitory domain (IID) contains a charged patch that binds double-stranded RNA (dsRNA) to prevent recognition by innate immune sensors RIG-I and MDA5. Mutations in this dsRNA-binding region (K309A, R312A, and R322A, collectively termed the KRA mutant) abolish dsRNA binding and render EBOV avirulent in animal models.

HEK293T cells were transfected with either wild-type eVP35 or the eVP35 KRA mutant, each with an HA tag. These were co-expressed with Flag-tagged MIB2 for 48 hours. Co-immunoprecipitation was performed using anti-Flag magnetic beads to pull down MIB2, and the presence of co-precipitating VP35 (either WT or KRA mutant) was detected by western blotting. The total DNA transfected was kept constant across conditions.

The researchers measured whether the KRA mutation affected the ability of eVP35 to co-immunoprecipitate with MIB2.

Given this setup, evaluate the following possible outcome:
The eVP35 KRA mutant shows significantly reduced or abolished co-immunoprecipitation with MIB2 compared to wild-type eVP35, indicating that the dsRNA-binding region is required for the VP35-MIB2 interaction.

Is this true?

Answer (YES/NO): NO